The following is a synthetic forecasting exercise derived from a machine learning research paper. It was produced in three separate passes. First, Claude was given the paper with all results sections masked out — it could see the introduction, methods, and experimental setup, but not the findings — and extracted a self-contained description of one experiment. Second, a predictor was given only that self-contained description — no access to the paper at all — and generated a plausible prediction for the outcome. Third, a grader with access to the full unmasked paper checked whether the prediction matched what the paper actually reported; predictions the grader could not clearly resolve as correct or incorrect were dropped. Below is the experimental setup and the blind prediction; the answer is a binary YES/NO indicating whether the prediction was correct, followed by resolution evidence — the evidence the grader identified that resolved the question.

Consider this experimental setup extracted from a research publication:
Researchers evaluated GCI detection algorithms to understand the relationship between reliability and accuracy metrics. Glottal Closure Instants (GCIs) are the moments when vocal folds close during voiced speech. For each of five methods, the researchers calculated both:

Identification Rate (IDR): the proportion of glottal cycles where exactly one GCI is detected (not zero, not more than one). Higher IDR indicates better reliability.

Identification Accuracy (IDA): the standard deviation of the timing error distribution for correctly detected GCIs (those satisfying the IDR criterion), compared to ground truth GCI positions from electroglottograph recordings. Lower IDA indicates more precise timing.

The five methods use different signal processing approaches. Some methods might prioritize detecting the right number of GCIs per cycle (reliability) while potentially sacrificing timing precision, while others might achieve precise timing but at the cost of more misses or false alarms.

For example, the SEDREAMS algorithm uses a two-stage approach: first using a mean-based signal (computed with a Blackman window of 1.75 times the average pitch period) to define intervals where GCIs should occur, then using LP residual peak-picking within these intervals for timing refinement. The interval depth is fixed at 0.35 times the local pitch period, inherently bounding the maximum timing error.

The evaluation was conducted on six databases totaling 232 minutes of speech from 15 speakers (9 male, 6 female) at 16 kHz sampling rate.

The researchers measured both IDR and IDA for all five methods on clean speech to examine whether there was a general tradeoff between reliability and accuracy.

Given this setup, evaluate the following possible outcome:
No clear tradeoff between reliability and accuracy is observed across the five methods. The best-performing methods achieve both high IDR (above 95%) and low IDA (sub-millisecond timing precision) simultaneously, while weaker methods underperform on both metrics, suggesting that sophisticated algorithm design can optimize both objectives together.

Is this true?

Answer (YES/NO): YES